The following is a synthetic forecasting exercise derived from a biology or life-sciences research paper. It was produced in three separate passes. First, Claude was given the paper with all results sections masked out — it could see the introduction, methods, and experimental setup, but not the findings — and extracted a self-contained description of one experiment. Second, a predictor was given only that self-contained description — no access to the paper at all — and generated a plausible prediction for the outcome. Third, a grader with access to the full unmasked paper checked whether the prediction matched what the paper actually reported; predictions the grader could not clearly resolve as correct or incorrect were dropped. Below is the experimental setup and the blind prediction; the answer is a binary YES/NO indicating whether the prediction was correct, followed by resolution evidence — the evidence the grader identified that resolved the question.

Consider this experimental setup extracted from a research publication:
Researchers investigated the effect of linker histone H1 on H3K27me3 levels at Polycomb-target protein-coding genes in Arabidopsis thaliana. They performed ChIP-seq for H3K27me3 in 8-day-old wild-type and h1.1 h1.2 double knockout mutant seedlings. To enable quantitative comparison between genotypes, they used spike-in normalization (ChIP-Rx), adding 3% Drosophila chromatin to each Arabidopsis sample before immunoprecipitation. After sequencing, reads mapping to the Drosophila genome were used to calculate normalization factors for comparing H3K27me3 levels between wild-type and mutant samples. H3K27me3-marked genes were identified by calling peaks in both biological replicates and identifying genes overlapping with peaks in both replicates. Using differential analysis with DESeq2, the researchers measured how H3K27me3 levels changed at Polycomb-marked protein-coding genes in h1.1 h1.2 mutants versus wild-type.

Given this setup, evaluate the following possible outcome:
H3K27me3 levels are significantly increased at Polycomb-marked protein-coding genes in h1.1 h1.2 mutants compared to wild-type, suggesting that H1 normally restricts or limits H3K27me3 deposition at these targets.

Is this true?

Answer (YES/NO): NO